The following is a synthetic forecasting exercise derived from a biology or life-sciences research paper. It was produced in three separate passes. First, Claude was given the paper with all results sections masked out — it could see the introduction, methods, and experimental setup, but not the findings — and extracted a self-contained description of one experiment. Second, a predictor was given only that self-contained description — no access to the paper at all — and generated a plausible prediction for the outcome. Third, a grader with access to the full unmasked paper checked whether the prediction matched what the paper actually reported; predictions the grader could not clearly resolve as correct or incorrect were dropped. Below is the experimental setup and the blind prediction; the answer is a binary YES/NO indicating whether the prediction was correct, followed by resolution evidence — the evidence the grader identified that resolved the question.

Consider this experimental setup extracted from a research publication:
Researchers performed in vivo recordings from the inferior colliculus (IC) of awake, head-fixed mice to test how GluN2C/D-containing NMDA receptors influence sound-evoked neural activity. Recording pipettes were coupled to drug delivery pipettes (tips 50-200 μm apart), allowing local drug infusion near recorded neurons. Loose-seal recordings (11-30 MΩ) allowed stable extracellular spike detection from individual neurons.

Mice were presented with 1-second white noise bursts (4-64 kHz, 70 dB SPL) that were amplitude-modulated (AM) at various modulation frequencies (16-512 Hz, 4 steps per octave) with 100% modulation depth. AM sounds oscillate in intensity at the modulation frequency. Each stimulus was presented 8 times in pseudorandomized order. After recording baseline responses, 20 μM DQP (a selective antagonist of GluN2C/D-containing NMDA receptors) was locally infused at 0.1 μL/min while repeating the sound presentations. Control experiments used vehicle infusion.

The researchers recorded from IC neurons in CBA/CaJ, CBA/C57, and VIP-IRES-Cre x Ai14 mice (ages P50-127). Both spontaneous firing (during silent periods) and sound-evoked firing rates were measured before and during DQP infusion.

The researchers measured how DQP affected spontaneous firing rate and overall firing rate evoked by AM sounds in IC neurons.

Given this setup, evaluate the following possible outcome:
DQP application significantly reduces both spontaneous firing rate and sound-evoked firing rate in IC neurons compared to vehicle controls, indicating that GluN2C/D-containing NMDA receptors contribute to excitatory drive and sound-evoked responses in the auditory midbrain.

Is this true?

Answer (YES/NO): YES